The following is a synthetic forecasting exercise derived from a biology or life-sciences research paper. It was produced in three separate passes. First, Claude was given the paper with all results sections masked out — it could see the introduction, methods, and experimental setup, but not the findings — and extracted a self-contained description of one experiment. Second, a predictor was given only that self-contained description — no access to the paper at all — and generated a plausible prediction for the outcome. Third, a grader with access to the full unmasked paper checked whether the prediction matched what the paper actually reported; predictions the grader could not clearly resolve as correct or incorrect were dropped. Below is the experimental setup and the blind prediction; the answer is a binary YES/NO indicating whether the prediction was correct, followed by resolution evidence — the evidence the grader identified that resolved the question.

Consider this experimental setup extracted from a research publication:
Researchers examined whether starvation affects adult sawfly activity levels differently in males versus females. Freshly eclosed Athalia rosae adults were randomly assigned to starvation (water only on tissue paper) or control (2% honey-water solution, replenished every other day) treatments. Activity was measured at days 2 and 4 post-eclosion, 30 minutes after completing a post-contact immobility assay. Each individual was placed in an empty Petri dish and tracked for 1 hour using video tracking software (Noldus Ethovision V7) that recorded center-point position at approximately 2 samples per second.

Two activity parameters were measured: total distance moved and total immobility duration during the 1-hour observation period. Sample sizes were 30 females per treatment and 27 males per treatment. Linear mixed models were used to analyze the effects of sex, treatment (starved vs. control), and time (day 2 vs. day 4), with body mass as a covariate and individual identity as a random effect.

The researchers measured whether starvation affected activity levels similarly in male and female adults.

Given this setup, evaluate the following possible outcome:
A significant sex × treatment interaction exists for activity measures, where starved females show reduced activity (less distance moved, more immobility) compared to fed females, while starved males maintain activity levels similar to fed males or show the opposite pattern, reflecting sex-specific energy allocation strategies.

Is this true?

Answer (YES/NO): NO